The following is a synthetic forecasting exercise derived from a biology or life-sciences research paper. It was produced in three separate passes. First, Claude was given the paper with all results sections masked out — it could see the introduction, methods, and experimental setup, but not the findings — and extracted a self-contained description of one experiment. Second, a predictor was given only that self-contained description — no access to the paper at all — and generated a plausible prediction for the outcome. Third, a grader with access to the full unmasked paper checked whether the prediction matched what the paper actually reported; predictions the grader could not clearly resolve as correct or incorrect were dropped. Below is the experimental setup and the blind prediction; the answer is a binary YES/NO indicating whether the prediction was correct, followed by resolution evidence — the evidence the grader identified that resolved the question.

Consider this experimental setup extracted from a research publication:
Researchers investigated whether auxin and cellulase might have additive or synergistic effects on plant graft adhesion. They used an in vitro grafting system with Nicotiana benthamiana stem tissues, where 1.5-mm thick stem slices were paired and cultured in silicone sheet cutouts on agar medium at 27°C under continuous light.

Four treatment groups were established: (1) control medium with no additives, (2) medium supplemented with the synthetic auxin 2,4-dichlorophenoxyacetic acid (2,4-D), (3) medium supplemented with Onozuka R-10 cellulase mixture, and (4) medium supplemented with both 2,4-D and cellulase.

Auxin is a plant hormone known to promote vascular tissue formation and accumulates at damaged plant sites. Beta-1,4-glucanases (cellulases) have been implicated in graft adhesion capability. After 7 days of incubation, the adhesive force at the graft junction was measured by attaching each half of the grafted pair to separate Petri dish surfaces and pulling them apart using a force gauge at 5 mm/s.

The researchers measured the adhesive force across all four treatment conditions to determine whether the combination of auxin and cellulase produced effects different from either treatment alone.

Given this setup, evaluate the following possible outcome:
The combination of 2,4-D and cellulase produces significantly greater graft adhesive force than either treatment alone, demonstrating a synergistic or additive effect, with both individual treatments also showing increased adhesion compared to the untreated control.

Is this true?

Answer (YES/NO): YES